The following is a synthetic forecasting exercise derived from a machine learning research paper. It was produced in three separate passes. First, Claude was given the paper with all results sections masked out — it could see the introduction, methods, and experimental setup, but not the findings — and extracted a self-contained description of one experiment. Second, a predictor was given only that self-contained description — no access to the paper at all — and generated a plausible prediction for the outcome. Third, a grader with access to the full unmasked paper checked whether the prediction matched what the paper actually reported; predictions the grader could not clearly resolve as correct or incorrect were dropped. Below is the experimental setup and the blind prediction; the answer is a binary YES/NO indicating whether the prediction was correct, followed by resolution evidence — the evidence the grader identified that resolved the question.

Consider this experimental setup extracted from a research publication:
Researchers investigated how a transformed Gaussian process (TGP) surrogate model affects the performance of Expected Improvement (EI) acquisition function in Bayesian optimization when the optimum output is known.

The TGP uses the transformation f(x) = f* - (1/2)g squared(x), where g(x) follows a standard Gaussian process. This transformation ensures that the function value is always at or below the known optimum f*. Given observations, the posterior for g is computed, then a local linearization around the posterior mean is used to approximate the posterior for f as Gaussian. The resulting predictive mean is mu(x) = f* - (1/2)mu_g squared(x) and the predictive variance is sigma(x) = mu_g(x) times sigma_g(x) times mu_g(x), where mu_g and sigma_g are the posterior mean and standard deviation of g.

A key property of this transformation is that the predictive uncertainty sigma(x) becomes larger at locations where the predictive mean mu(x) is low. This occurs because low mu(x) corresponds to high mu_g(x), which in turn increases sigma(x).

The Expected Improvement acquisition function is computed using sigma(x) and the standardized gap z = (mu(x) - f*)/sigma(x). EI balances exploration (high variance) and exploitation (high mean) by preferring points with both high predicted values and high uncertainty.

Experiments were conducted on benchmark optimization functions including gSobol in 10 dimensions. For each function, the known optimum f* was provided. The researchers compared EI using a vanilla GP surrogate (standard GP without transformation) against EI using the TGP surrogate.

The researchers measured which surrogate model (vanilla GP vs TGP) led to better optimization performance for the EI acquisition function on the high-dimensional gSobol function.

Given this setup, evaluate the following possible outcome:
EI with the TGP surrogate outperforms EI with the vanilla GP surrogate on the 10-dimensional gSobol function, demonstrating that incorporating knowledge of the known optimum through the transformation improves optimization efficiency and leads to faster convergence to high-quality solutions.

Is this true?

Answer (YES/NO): NO